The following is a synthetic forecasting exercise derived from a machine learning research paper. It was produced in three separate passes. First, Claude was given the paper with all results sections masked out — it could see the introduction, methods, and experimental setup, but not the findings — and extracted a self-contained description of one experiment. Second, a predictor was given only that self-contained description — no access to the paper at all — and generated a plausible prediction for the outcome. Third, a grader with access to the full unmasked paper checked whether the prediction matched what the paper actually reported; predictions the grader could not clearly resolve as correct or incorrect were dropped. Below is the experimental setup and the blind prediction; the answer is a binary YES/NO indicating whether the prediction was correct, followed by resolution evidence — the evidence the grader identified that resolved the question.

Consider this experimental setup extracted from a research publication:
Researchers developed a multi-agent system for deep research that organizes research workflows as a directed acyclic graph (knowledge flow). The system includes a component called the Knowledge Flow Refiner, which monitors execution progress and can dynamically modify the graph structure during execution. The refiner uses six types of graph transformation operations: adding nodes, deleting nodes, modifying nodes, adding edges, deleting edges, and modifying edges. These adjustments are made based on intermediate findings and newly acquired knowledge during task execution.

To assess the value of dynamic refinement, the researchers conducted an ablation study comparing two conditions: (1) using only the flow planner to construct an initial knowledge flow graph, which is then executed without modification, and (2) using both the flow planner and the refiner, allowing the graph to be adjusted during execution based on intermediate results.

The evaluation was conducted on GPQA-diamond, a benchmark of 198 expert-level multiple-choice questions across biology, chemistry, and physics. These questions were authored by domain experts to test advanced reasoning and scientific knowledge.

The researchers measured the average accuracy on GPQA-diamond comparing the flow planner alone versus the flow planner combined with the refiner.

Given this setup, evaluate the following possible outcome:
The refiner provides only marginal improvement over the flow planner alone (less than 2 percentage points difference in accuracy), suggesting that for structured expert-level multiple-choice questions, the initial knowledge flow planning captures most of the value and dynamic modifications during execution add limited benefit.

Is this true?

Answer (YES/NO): NO